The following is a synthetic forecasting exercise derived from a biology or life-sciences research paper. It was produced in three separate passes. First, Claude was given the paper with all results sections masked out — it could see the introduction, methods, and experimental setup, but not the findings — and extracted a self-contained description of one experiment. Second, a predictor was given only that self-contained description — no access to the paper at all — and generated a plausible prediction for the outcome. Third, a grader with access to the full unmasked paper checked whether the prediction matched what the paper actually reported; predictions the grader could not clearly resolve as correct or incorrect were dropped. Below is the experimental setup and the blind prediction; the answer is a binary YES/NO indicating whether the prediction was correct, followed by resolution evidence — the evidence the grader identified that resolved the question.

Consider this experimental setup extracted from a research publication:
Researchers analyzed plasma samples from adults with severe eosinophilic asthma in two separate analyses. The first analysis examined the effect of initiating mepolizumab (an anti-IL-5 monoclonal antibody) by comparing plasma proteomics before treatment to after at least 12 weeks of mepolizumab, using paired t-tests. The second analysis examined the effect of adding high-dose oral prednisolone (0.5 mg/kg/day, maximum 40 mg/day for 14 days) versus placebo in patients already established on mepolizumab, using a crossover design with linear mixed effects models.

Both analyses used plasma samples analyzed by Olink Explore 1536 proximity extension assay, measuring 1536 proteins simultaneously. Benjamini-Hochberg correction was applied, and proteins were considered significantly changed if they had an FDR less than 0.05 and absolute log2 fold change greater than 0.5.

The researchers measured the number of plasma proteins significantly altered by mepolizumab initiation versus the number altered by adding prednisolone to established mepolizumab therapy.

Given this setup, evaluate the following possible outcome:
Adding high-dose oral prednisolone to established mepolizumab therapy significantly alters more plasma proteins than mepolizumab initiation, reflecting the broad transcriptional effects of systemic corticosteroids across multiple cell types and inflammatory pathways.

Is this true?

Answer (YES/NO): YES